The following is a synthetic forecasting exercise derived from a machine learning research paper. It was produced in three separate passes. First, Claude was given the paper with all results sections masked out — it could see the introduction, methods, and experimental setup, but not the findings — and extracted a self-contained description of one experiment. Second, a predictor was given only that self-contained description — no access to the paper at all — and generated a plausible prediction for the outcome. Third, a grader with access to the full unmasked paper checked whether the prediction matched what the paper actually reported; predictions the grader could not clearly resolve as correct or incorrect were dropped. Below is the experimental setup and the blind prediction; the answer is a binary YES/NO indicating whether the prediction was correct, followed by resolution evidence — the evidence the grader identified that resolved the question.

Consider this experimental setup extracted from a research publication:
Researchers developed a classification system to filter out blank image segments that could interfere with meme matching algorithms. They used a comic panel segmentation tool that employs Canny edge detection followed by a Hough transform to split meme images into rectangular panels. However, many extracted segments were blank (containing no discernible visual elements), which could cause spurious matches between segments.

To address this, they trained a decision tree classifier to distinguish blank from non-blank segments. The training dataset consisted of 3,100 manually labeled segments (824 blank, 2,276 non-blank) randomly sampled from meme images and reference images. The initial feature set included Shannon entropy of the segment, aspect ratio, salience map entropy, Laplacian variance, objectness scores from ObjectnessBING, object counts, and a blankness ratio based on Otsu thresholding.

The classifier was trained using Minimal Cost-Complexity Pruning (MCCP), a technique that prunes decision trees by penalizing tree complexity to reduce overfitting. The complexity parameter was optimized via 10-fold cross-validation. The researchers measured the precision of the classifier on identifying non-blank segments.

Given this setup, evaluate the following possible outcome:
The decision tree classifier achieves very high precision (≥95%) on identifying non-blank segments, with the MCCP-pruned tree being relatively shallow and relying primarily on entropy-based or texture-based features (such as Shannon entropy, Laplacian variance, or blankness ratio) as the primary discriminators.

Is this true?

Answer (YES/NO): NO